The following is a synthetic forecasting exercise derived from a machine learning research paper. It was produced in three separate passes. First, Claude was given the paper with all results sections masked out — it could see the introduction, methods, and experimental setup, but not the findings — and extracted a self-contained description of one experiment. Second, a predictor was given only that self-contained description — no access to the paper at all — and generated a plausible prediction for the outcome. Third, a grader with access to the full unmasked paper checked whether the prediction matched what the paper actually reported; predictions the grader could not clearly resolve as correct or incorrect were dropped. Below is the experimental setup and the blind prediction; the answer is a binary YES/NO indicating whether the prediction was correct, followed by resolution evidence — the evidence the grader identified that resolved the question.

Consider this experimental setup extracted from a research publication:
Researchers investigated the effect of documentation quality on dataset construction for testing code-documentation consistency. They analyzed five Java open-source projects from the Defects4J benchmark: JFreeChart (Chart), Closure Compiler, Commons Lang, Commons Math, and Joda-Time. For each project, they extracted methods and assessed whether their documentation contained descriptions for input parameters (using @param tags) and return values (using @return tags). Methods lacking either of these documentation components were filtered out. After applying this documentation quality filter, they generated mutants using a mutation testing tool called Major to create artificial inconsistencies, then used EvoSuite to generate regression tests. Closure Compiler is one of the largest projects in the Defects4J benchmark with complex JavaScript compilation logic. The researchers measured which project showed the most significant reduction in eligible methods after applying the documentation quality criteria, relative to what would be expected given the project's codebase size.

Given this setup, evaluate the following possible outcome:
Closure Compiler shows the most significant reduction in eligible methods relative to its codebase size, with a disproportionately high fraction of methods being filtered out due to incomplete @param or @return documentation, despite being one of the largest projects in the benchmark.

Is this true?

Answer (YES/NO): YES